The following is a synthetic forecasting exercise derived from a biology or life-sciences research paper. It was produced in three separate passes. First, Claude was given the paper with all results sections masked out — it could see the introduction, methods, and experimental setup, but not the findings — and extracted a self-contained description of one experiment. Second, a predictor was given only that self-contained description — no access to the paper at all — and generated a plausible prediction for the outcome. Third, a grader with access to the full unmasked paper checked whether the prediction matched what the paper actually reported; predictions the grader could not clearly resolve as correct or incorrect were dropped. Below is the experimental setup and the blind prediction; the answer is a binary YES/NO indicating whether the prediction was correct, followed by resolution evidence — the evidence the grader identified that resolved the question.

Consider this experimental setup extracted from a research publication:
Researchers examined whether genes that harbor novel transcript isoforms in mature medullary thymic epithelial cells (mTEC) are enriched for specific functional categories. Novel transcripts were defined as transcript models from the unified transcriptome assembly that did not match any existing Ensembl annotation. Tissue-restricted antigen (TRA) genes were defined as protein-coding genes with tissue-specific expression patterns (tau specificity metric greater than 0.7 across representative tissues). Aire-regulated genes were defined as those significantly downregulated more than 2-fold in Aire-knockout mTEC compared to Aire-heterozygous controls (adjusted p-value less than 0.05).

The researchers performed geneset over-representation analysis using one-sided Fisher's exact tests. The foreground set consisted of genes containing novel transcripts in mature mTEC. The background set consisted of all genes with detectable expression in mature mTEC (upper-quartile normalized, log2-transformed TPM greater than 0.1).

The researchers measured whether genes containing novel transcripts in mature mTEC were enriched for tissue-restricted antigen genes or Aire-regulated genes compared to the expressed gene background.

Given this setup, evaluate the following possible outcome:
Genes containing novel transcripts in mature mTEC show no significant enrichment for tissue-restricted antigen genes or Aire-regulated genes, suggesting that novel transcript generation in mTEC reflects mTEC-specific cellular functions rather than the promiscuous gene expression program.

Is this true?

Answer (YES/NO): YES